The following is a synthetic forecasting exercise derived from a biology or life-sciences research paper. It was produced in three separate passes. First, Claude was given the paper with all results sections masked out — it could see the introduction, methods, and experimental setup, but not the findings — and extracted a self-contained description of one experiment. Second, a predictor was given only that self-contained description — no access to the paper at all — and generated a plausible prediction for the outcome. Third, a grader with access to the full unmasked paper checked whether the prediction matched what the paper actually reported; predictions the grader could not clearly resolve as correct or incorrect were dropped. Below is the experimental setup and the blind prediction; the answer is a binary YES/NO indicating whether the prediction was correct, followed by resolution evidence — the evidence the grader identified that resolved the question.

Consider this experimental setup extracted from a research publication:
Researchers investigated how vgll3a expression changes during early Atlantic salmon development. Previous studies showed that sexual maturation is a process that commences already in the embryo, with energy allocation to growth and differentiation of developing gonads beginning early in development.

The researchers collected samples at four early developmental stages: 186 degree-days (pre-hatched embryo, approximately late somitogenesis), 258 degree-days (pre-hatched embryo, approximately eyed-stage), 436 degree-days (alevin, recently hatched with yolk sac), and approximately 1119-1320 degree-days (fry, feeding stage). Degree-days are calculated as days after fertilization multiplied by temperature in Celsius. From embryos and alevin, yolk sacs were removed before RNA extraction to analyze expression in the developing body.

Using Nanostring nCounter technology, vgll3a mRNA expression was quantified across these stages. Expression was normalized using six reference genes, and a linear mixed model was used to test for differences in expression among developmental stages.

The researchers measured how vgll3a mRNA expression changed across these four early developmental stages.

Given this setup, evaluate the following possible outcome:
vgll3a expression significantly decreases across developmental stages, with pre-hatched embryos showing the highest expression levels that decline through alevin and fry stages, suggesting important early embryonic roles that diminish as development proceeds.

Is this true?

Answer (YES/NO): NO